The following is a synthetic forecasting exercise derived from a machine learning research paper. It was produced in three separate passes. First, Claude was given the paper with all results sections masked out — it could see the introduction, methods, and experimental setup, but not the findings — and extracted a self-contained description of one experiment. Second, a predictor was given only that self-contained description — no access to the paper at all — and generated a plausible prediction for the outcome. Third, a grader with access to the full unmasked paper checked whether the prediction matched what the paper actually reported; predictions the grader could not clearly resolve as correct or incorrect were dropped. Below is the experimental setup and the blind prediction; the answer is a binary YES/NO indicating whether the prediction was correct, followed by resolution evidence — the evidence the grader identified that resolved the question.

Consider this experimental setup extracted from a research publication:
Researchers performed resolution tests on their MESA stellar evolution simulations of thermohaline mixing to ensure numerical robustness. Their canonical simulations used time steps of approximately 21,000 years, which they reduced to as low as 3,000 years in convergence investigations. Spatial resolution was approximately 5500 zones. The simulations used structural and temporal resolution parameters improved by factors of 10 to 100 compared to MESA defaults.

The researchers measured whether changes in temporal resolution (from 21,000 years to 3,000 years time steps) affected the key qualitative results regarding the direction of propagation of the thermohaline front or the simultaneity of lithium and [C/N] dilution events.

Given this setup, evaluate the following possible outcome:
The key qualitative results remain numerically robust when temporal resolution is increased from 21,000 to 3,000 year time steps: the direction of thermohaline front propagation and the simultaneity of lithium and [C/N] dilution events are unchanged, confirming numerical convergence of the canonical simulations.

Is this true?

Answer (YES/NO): YES